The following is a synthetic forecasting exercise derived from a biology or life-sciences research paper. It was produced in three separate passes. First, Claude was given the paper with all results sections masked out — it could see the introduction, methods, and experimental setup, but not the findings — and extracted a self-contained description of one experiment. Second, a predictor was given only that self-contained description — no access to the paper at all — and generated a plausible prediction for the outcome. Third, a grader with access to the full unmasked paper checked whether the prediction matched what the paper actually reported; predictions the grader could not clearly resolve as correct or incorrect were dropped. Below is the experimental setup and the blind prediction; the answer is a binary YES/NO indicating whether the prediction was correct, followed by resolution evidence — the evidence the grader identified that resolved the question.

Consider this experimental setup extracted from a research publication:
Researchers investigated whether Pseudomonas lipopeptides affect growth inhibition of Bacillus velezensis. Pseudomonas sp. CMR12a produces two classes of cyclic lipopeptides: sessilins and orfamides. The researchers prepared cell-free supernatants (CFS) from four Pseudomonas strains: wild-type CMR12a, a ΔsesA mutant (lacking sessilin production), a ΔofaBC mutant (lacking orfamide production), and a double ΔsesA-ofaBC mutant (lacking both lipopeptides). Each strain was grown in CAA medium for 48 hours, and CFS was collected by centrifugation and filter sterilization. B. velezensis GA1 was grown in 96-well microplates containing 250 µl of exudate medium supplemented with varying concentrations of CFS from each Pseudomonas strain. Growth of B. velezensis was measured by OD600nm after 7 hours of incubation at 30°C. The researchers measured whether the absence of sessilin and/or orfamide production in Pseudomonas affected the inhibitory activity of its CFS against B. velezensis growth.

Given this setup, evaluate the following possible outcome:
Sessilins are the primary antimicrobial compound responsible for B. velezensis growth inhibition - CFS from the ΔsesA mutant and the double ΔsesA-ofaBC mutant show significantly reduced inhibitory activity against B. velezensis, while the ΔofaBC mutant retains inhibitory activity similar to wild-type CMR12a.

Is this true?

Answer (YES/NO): YES